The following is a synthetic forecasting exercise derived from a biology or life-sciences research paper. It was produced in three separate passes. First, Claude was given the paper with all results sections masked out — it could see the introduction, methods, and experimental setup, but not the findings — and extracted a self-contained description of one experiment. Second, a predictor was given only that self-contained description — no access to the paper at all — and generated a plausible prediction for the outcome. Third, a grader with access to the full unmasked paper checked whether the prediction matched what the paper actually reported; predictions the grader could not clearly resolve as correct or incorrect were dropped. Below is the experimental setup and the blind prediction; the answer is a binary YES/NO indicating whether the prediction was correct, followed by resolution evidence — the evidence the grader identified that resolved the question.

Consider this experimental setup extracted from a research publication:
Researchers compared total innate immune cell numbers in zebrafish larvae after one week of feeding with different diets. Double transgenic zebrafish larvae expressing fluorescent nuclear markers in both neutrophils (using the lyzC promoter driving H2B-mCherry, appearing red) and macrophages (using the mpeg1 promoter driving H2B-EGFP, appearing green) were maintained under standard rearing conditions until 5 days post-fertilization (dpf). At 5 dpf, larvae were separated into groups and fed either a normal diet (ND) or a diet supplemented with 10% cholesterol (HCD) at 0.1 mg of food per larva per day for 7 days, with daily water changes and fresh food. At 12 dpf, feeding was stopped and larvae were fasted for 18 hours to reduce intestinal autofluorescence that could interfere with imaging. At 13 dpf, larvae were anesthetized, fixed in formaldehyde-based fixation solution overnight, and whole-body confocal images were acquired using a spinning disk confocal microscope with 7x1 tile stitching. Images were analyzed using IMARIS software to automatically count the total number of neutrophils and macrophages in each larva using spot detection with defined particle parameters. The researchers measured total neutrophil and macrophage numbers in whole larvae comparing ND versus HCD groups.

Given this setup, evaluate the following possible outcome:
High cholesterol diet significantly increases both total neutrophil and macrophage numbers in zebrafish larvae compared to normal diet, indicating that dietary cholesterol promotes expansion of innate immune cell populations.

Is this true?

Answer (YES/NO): YES